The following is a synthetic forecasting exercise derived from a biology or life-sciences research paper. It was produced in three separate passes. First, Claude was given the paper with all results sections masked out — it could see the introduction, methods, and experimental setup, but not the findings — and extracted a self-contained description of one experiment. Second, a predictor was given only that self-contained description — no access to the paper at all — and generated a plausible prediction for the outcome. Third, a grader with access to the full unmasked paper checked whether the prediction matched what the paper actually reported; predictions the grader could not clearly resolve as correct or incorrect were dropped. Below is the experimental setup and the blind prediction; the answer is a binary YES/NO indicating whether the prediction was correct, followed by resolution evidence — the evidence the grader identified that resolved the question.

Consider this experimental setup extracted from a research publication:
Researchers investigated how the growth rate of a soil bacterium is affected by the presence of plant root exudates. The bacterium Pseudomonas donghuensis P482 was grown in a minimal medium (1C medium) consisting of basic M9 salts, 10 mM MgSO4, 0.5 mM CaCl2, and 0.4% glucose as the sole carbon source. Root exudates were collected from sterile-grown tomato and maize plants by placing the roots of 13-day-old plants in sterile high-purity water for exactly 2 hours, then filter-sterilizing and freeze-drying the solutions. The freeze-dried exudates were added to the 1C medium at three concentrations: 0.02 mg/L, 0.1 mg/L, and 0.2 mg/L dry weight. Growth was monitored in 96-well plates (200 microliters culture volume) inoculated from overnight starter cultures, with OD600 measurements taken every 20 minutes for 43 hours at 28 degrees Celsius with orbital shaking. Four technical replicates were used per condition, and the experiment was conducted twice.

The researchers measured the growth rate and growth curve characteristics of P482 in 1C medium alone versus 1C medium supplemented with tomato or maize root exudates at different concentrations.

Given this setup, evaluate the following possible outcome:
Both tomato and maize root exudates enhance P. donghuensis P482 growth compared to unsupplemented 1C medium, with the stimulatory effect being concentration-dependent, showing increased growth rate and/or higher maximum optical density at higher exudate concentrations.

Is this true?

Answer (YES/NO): YES